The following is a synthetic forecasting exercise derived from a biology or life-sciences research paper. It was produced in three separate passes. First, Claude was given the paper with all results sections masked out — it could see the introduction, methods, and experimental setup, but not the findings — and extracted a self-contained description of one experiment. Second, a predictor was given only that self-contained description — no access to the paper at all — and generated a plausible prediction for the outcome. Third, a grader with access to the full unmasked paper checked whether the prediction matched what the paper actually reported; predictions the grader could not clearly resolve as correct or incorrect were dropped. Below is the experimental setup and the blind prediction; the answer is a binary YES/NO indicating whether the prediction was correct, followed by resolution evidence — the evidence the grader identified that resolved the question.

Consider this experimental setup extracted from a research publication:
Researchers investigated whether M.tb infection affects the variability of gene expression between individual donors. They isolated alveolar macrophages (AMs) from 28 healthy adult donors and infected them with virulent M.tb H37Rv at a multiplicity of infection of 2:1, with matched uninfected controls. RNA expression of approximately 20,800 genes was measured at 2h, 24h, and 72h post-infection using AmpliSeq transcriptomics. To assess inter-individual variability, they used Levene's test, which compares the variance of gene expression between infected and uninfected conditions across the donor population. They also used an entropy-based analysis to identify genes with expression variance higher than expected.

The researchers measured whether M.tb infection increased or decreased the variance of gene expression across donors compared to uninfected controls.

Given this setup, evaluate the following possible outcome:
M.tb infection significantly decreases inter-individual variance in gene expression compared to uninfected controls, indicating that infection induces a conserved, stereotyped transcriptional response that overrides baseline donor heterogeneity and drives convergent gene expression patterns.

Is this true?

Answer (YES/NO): NO